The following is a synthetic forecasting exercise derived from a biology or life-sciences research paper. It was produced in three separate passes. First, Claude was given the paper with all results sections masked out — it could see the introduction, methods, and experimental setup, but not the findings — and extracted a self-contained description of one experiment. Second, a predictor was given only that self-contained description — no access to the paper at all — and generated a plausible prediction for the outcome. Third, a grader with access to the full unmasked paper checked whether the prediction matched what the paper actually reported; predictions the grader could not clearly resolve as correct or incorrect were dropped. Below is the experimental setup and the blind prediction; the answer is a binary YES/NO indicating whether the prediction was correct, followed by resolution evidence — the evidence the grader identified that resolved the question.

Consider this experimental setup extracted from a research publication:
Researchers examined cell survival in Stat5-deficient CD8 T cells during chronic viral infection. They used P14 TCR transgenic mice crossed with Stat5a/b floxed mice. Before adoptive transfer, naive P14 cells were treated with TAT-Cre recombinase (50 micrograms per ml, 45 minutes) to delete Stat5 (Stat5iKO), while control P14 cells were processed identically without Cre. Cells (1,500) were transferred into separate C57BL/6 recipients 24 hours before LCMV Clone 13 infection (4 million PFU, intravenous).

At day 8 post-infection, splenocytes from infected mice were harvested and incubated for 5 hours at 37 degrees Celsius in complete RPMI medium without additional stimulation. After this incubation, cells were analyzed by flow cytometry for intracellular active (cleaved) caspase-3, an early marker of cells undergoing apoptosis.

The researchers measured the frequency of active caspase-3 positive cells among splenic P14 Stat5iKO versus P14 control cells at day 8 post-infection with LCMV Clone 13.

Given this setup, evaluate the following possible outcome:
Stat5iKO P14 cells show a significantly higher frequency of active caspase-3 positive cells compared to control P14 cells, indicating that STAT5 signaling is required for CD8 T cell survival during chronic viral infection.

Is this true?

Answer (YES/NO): NO